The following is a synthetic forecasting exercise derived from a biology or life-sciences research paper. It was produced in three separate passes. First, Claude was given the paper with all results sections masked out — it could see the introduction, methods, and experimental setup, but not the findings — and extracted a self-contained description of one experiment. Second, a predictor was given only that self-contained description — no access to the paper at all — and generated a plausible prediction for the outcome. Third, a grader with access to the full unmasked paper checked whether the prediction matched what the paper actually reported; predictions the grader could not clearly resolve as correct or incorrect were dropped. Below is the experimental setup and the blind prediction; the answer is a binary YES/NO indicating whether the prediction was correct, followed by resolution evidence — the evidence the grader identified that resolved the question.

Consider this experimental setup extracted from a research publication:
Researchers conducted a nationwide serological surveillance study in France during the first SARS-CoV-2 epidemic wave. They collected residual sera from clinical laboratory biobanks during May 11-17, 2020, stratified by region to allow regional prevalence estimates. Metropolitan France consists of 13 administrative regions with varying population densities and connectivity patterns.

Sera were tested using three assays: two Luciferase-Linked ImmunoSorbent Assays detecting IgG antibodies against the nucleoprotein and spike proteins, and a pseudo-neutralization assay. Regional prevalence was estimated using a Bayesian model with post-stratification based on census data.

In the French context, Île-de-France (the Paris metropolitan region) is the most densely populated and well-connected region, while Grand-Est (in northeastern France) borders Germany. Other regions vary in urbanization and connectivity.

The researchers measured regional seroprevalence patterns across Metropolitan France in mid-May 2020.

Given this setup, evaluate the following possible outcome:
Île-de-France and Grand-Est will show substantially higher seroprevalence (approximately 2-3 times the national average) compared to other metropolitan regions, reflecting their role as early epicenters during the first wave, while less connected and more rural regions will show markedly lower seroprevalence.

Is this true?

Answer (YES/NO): NO